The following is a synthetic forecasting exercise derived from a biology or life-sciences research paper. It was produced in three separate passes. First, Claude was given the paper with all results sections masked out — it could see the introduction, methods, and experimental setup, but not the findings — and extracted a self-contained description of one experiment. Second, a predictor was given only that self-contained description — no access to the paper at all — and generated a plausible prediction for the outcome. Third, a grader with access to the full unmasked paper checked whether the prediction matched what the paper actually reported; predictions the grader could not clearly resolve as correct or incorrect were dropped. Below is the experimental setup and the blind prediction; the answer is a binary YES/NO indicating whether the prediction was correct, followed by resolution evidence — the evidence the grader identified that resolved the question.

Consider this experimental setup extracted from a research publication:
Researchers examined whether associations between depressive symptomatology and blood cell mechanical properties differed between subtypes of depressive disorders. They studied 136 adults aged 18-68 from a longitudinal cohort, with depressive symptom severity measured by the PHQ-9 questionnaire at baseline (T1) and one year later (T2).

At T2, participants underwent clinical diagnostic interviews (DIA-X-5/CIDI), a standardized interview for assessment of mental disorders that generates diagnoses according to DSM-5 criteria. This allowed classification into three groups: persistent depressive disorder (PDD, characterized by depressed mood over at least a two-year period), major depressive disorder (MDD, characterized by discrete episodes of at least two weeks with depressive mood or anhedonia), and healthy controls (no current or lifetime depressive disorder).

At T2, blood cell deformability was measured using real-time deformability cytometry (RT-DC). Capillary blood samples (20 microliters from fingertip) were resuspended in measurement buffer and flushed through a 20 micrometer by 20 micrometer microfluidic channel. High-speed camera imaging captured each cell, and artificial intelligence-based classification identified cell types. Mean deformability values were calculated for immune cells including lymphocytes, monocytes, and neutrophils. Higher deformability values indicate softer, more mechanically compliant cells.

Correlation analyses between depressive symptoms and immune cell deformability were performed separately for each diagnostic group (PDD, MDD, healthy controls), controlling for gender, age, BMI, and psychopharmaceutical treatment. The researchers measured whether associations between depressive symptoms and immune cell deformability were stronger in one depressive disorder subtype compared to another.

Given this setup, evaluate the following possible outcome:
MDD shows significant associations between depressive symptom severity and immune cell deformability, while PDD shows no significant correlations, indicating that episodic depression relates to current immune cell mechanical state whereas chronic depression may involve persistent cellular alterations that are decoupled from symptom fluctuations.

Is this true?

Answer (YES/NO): NO